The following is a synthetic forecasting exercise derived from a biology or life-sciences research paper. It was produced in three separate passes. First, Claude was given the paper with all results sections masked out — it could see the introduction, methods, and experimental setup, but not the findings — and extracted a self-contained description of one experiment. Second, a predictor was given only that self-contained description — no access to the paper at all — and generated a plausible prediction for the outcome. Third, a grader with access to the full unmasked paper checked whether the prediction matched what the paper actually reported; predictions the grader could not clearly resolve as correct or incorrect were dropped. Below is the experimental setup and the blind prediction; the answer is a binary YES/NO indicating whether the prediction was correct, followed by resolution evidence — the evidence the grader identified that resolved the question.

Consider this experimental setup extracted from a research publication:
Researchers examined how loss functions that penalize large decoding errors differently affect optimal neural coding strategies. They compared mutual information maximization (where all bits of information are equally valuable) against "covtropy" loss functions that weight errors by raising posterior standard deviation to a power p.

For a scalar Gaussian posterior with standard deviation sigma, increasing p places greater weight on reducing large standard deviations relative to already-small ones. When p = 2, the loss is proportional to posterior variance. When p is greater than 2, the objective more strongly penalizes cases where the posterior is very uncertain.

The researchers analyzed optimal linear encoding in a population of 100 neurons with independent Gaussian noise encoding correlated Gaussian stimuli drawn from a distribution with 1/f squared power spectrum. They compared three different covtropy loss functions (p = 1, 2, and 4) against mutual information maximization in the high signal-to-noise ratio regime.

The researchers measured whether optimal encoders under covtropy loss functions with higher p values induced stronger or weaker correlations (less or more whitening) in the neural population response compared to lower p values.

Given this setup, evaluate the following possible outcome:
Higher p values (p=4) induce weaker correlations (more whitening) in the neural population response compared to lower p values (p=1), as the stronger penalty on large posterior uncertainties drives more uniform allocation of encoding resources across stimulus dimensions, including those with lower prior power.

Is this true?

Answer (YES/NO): NO